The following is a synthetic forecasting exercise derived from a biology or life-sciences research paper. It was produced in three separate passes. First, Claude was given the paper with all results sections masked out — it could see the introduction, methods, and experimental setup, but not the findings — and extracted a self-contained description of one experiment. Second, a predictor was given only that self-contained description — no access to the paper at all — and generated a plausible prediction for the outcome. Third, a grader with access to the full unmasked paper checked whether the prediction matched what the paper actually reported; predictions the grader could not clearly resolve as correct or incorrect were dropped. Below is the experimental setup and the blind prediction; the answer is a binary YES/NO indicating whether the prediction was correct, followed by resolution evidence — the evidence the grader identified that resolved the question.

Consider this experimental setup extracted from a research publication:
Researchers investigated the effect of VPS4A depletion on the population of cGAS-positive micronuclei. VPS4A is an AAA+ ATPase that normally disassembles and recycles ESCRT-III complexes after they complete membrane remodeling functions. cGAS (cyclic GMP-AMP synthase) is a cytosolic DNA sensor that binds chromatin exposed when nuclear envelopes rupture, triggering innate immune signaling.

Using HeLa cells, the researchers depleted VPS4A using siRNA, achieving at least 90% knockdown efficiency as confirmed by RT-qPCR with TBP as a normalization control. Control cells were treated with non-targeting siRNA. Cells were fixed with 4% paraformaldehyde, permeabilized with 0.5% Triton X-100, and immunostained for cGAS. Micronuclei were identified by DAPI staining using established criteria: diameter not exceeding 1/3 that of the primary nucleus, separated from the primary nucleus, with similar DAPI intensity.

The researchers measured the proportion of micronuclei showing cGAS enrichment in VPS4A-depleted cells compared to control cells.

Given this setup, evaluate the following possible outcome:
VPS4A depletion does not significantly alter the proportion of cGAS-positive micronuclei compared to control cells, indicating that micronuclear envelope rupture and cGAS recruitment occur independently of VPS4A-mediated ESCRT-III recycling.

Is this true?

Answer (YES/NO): YES